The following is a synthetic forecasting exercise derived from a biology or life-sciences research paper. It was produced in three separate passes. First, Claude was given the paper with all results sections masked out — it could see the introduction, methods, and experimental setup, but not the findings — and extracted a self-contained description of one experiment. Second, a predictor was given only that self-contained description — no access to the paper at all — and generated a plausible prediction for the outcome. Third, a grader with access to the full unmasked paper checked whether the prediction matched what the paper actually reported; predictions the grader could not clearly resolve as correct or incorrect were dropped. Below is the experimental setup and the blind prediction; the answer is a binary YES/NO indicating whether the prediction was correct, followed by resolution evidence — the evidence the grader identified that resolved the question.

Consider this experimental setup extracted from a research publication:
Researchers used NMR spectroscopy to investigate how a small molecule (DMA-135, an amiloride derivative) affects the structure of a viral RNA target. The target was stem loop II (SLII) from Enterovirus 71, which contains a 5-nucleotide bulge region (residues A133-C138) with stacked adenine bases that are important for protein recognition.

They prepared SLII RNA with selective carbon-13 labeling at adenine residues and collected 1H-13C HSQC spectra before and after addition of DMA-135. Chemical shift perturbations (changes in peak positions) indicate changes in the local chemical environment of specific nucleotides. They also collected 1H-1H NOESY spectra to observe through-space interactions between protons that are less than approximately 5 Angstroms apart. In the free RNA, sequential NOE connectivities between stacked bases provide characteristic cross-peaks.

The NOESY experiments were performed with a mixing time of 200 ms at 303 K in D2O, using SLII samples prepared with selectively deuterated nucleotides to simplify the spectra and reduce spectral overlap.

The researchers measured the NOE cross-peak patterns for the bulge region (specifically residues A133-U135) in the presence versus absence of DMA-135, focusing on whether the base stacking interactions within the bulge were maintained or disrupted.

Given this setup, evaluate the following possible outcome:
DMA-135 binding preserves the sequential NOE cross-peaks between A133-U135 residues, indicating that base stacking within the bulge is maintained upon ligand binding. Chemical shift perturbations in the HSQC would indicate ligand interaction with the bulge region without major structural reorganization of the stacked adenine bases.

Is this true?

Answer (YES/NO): NO